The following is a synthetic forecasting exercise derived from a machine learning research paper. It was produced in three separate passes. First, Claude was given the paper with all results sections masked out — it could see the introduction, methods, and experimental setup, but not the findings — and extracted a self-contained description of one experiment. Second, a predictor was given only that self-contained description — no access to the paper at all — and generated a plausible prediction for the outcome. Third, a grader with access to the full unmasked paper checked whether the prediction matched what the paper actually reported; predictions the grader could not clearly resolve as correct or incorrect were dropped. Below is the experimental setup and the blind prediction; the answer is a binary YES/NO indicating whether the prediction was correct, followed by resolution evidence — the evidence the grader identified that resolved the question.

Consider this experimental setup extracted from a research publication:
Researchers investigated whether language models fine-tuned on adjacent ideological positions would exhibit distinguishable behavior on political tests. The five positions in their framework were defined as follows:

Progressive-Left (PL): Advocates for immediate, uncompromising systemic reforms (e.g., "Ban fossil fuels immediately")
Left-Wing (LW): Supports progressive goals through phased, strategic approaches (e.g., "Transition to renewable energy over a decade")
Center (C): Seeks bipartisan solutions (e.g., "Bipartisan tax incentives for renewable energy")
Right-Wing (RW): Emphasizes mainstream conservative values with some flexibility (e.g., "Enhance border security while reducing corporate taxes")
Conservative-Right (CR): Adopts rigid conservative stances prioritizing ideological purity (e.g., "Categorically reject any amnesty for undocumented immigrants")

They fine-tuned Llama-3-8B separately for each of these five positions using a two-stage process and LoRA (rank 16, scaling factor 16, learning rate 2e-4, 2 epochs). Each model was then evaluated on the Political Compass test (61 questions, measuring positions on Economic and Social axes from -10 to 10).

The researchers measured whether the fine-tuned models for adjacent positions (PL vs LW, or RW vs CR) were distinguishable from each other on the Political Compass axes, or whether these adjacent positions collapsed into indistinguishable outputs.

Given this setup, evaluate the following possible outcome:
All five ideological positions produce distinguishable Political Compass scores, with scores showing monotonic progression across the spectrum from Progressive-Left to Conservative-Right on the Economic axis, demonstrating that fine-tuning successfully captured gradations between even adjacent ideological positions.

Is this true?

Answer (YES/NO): NO